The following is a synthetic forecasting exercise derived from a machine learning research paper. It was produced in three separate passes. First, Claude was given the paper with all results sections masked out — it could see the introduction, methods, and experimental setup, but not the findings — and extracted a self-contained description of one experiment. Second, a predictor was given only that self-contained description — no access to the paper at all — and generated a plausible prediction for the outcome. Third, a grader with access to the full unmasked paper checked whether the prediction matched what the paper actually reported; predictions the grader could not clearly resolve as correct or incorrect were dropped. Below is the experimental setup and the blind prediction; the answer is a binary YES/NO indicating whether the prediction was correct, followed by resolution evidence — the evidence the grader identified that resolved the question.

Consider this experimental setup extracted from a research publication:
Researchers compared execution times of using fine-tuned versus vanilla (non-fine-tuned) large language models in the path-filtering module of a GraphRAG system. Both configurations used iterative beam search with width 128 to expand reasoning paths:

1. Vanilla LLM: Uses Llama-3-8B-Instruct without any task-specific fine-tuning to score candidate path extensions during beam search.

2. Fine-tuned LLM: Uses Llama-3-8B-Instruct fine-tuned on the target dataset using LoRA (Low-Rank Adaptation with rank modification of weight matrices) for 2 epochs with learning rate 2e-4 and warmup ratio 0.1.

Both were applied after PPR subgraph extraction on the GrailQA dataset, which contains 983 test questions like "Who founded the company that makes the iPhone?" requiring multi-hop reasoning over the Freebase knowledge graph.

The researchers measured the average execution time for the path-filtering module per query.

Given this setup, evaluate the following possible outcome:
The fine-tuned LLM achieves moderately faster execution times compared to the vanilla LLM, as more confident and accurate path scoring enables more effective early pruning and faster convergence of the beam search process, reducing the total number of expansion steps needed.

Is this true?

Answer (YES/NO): YES